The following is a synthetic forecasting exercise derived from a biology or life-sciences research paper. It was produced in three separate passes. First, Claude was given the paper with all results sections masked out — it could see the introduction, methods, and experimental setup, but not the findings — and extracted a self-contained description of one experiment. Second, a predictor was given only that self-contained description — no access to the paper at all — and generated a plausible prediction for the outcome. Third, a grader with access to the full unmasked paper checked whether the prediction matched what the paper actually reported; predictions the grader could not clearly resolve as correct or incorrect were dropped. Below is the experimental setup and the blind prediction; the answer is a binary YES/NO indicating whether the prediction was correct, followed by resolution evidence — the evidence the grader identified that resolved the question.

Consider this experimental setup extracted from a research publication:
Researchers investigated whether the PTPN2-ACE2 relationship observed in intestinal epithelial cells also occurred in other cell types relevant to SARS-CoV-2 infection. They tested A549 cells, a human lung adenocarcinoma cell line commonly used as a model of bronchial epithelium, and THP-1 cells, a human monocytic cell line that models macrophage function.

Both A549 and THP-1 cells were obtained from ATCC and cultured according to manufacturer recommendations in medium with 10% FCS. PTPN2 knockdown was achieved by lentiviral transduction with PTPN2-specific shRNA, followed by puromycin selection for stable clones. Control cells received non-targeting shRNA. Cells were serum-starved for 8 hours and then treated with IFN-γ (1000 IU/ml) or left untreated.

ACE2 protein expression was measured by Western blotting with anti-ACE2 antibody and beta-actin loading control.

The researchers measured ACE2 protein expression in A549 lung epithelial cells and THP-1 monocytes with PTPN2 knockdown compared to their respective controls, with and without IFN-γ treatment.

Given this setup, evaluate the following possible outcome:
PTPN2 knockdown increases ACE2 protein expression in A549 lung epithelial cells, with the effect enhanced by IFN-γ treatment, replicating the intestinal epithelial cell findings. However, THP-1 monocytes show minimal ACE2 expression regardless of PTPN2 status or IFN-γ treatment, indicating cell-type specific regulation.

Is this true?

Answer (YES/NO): NO